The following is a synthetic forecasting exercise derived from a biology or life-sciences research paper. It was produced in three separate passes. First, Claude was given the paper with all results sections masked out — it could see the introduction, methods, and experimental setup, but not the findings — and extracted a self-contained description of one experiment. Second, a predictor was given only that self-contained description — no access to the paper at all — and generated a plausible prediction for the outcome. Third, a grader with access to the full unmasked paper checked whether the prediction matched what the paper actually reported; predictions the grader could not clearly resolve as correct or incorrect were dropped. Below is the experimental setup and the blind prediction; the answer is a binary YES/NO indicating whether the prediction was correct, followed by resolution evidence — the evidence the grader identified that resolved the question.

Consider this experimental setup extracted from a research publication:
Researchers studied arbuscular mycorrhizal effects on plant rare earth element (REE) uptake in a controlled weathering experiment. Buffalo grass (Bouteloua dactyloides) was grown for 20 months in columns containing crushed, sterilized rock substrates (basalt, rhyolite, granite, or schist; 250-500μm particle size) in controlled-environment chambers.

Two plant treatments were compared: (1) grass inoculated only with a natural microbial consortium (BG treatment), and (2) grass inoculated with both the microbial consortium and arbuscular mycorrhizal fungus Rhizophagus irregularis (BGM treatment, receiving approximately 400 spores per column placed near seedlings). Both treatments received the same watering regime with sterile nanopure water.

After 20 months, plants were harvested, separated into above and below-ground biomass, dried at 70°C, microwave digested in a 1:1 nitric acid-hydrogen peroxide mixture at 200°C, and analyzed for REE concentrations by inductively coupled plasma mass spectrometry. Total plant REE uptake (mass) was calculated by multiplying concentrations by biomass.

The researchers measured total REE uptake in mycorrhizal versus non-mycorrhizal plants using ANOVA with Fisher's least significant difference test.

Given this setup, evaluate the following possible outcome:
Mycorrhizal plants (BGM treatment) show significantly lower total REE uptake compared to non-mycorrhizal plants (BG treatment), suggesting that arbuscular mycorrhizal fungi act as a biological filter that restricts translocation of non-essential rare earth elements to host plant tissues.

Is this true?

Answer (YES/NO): NO